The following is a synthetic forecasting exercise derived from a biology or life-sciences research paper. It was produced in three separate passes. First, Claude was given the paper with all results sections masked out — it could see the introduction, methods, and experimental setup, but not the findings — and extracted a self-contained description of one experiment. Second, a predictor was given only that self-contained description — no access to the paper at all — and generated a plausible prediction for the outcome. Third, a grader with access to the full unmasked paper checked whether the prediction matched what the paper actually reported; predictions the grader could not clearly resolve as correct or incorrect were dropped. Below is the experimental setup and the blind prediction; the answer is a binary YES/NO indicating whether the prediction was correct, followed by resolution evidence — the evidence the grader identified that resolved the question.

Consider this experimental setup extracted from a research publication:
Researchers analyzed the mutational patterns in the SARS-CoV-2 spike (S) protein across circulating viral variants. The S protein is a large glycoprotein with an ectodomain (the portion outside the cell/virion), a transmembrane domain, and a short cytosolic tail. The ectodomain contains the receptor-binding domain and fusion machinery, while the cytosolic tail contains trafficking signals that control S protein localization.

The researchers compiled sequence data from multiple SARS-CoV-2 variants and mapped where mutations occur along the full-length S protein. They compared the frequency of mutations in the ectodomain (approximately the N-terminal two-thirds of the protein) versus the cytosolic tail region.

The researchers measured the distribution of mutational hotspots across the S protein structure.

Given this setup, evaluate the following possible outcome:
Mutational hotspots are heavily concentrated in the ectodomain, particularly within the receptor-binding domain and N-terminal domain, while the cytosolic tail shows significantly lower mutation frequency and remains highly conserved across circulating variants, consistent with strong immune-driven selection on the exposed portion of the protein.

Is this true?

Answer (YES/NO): NO